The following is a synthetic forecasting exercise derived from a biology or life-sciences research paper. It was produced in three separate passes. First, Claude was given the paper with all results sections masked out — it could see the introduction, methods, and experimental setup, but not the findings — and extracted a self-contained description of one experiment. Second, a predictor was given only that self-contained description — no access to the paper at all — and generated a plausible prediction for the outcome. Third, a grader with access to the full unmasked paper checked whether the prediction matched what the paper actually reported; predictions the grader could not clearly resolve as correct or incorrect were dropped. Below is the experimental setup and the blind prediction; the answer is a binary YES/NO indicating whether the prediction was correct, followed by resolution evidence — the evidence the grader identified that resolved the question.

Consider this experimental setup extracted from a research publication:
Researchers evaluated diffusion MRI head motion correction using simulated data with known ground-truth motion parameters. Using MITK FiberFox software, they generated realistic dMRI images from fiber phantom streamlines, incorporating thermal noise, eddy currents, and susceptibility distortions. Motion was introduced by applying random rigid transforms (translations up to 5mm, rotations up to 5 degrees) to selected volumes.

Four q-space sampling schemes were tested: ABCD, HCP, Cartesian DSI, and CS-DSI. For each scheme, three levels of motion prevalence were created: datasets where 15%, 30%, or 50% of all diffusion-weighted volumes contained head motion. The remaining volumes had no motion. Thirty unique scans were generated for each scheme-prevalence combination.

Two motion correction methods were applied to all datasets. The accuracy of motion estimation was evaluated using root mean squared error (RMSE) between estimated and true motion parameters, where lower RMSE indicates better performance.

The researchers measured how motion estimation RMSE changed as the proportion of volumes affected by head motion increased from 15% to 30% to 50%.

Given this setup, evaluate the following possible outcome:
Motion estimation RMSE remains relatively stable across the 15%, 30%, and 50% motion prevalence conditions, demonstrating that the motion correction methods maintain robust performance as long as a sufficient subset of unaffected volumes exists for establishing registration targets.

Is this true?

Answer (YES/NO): NO